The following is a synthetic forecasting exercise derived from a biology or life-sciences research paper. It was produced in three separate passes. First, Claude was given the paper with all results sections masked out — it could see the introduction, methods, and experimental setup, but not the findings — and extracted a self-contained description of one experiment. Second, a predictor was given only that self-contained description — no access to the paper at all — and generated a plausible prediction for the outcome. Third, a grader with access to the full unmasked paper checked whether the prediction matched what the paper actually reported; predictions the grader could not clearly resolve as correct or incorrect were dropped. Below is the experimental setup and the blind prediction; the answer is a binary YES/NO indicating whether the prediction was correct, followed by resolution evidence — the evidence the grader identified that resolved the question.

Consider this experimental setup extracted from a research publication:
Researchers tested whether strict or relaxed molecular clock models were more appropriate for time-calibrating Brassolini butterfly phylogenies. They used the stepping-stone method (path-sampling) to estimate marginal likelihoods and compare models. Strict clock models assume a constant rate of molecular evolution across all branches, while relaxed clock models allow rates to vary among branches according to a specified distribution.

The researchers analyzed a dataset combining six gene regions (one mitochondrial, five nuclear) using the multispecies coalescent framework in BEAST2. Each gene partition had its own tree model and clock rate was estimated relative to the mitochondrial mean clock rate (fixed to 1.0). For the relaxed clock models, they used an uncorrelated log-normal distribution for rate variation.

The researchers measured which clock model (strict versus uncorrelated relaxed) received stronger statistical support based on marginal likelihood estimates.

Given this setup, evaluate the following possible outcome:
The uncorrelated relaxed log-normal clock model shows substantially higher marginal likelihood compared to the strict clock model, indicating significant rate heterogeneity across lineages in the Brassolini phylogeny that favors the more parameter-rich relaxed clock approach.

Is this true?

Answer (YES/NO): YES